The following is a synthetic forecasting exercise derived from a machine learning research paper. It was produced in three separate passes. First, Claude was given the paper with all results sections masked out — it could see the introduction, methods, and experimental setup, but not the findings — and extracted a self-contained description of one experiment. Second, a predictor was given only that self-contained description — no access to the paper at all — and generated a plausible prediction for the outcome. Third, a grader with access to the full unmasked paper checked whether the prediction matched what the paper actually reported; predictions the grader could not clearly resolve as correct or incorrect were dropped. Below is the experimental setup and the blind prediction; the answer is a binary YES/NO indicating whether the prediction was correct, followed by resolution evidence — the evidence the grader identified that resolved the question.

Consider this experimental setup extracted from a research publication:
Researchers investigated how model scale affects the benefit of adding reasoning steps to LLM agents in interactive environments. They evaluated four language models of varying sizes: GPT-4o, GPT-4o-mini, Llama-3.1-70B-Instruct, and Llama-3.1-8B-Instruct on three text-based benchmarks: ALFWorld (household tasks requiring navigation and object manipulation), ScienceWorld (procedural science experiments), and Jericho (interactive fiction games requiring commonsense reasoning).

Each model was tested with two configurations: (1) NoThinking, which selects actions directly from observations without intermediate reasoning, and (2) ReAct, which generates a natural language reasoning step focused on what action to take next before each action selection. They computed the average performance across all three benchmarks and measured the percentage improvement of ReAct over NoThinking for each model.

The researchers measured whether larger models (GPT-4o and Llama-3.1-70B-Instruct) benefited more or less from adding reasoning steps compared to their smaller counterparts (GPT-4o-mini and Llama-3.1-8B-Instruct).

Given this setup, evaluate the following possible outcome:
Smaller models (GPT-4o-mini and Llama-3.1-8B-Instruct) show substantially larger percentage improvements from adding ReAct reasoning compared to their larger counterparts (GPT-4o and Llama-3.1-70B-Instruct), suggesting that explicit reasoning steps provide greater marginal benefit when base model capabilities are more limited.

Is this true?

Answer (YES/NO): YES